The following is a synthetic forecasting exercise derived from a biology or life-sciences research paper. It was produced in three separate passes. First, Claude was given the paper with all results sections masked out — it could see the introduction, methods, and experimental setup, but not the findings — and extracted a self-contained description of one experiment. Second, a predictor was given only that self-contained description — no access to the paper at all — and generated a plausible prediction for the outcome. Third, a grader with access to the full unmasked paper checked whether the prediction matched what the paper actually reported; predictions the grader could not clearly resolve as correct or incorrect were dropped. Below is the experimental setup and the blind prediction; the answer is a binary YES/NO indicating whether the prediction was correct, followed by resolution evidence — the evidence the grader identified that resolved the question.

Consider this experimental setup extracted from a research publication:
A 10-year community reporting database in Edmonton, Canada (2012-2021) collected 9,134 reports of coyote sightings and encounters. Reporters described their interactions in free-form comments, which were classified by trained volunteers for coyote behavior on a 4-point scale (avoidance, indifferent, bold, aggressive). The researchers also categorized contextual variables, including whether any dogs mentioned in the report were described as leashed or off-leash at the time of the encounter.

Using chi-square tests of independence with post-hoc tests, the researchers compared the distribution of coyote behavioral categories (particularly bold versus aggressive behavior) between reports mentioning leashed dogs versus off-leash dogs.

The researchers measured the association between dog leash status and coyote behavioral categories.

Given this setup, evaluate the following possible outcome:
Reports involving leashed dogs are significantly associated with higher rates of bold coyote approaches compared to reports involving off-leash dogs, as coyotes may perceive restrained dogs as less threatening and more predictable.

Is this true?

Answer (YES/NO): YES